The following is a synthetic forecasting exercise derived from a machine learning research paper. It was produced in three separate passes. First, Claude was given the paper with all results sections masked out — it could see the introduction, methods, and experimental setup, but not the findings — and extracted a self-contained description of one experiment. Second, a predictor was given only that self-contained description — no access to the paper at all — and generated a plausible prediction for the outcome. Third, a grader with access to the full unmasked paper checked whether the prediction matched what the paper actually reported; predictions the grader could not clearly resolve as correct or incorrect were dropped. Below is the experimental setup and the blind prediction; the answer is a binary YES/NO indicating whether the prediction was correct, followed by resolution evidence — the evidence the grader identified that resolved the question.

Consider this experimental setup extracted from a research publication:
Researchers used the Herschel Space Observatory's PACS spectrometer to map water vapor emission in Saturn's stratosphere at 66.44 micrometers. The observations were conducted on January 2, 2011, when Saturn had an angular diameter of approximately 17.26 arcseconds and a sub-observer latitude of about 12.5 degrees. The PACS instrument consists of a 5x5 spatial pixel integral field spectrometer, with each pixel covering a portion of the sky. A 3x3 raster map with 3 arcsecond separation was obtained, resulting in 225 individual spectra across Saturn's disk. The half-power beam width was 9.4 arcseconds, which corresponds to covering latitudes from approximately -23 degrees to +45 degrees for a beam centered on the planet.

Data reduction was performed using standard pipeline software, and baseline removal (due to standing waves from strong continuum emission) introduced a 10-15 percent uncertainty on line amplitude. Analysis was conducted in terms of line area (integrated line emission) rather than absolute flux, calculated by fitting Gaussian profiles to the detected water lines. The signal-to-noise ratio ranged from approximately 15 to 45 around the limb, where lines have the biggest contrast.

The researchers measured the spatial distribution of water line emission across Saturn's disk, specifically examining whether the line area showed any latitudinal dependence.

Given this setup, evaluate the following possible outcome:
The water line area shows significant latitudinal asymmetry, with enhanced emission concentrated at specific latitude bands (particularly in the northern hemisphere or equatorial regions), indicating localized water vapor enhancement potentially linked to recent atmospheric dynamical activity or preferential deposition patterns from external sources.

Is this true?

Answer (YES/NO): NO